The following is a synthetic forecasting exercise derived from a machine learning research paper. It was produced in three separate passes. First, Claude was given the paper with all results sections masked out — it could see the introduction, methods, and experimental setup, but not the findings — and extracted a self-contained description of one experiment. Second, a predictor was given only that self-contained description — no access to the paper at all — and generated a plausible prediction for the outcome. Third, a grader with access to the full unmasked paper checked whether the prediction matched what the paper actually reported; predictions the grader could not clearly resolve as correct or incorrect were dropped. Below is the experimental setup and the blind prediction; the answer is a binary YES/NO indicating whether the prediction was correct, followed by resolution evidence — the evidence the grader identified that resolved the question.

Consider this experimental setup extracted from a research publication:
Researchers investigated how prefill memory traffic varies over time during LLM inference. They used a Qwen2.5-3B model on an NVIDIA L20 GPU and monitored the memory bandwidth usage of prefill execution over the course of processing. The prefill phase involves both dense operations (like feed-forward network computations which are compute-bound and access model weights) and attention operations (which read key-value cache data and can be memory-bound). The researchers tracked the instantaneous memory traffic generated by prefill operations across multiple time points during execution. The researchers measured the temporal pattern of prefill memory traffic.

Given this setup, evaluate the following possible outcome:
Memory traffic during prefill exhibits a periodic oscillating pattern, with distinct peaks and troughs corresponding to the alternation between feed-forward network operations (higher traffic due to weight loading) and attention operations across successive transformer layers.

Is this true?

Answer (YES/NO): NO